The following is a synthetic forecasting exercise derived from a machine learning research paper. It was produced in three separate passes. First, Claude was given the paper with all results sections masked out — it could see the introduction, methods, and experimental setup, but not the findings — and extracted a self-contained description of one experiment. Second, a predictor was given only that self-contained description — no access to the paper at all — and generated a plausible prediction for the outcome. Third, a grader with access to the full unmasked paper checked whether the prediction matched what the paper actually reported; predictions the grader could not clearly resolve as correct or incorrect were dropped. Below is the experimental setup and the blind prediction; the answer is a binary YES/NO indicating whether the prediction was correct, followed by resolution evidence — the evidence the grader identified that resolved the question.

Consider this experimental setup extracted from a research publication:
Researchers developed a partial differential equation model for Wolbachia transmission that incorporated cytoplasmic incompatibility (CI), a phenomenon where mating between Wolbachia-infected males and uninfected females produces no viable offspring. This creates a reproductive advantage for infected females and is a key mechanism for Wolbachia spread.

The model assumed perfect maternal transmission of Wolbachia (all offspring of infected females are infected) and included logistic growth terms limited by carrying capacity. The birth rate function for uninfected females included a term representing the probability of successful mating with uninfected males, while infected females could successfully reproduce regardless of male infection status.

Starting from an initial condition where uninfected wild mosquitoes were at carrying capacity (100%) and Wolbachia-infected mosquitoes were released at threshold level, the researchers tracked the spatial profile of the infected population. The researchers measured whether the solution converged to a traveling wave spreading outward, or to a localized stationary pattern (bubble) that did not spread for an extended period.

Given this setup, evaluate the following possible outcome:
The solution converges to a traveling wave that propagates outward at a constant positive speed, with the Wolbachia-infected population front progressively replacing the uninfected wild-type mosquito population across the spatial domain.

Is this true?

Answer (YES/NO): NO